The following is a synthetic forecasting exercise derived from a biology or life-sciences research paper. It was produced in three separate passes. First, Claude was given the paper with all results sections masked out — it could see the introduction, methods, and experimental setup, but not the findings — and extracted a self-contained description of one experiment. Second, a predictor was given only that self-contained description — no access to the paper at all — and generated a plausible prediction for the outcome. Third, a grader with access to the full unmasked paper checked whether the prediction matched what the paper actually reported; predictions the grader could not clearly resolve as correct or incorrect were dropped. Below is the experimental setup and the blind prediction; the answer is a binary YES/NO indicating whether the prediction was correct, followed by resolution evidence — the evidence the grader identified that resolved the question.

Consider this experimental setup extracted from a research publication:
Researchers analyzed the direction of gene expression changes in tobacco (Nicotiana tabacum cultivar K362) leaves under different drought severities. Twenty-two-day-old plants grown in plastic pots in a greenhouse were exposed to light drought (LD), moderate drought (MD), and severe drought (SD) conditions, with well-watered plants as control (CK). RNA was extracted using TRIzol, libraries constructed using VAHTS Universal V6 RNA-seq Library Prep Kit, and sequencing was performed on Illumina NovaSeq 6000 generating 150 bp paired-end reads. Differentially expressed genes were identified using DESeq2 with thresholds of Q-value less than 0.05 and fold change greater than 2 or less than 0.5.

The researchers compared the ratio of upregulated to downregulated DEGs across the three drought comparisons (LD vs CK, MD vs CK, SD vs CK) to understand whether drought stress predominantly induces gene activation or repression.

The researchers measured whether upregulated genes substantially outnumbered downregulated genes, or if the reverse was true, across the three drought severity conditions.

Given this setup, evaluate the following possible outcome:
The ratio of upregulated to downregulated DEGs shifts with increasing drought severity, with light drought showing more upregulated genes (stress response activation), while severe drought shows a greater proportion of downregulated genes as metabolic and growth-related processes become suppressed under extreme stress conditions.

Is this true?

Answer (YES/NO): YES